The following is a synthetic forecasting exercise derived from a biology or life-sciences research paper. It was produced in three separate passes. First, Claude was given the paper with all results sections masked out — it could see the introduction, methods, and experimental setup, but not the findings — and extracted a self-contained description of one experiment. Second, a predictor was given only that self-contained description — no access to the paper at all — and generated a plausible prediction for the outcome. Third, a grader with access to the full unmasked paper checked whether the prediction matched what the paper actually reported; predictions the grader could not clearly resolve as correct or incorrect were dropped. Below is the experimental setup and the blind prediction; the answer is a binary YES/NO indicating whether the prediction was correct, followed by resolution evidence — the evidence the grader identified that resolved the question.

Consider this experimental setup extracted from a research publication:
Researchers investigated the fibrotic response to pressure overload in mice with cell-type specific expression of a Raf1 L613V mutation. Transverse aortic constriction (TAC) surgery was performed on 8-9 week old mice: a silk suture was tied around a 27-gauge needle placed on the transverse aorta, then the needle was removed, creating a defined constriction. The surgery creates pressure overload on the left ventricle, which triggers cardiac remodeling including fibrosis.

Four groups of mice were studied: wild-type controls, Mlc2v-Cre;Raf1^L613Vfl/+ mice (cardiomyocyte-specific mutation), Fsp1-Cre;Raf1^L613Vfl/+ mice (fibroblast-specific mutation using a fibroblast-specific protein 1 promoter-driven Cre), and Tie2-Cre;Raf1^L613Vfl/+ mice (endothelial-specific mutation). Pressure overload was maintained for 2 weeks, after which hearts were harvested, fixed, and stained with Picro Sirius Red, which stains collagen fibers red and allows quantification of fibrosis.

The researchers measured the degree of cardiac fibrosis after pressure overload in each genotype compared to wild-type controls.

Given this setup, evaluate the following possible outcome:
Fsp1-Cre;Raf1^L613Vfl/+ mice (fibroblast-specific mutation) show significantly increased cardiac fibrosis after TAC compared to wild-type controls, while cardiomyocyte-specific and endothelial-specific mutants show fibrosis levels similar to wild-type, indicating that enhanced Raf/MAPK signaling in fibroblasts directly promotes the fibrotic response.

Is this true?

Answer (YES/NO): NO